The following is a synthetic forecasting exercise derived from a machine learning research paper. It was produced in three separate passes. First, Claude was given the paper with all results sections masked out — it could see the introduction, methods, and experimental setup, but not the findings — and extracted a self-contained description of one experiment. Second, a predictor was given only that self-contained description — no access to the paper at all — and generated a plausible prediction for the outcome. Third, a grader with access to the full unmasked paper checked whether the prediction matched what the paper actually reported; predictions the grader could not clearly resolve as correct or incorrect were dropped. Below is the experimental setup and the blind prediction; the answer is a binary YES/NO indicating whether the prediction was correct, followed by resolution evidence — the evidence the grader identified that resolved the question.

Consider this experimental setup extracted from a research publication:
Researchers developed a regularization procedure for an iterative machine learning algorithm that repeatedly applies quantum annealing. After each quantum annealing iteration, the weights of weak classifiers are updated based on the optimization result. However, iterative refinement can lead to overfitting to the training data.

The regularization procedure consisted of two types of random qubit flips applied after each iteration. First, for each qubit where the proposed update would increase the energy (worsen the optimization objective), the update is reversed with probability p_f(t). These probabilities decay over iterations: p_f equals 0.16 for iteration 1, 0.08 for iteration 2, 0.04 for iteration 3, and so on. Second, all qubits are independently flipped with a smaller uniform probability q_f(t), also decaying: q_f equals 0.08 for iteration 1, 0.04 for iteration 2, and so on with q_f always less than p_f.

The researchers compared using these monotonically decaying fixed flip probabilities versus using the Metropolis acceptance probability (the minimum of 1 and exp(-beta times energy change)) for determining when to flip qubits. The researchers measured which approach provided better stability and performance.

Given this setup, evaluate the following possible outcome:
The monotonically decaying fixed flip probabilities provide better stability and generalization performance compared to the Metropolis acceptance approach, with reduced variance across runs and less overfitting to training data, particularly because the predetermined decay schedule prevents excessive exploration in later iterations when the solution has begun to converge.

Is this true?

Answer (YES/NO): NO